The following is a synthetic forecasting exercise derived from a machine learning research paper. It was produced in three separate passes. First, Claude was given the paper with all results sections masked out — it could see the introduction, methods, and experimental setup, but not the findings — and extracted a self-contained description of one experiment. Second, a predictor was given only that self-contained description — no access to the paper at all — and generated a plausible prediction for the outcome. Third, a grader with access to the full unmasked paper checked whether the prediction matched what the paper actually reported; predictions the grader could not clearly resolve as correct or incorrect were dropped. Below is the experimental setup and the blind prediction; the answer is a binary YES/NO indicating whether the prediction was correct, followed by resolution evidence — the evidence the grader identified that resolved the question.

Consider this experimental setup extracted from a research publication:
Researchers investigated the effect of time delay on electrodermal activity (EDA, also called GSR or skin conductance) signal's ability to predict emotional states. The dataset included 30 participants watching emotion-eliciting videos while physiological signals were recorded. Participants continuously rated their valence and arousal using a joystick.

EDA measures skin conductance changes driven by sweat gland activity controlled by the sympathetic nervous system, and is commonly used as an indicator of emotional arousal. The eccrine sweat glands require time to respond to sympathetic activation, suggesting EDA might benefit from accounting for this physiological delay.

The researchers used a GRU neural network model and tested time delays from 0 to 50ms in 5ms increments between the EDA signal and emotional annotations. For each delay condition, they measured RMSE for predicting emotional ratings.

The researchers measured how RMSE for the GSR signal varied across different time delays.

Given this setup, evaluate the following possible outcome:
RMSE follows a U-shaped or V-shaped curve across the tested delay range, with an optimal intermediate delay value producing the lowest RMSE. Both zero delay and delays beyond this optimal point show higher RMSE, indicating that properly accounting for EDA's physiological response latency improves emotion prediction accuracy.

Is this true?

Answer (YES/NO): YES